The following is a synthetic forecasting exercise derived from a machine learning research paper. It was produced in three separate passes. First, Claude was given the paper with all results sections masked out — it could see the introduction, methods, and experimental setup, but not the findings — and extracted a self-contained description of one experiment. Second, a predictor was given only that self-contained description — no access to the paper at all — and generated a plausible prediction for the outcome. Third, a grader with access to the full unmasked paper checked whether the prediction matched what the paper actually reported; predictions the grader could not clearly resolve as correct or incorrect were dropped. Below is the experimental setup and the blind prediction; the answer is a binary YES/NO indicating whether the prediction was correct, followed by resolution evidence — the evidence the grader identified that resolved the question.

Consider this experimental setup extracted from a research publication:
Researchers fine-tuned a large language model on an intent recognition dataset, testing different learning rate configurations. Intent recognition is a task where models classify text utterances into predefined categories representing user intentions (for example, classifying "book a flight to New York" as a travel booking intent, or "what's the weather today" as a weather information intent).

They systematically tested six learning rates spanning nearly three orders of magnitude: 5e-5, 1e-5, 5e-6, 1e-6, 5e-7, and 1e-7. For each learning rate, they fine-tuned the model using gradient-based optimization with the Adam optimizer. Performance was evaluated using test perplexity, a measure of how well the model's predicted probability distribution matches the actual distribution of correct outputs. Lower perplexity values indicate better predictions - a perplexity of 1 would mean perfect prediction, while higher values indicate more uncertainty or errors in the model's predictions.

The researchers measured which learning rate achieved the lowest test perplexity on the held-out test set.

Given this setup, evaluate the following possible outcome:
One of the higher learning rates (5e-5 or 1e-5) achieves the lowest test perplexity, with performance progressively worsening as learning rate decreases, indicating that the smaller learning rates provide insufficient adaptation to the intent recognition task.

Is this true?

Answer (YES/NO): NO